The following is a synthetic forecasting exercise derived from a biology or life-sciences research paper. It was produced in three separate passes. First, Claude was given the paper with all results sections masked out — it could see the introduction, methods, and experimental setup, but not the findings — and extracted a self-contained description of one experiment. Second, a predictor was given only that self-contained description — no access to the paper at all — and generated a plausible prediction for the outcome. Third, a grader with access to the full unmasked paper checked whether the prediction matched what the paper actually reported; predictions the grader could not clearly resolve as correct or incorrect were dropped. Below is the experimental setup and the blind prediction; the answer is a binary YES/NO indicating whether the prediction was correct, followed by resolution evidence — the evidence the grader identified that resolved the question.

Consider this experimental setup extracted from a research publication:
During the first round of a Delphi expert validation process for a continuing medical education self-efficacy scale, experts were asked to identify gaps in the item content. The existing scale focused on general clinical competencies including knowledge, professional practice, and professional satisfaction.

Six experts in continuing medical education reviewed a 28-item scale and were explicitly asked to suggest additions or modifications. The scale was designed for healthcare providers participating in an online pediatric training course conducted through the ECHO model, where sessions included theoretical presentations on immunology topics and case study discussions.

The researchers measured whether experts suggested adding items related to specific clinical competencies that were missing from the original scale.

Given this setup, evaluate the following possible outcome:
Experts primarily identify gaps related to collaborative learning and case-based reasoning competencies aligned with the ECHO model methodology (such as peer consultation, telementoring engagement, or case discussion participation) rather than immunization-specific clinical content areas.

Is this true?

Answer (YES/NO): NO